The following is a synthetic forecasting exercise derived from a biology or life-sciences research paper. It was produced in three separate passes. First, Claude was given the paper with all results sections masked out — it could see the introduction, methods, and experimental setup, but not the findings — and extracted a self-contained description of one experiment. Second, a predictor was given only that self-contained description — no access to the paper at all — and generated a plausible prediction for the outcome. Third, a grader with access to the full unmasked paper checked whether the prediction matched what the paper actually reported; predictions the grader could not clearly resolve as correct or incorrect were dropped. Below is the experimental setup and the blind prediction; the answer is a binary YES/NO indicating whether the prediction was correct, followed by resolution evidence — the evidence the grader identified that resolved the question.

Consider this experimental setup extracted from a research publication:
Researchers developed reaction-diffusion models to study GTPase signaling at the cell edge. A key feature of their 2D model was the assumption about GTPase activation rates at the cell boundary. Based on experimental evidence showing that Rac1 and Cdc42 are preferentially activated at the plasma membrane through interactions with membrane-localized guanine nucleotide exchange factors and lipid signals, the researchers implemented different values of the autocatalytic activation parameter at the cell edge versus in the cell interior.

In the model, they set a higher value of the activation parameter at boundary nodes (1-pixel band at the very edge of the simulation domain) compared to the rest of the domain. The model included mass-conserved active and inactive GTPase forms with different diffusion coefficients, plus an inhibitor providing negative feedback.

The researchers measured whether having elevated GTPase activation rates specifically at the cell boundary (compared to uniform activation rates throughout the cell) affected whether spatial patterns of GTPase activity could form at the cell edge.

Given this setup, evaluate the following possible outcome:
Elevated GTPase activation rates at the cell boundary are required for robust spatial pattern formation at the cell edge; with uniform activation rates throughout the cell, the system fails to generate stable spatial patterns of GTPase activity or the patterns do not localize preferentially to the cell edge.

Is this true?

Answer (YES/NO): YES